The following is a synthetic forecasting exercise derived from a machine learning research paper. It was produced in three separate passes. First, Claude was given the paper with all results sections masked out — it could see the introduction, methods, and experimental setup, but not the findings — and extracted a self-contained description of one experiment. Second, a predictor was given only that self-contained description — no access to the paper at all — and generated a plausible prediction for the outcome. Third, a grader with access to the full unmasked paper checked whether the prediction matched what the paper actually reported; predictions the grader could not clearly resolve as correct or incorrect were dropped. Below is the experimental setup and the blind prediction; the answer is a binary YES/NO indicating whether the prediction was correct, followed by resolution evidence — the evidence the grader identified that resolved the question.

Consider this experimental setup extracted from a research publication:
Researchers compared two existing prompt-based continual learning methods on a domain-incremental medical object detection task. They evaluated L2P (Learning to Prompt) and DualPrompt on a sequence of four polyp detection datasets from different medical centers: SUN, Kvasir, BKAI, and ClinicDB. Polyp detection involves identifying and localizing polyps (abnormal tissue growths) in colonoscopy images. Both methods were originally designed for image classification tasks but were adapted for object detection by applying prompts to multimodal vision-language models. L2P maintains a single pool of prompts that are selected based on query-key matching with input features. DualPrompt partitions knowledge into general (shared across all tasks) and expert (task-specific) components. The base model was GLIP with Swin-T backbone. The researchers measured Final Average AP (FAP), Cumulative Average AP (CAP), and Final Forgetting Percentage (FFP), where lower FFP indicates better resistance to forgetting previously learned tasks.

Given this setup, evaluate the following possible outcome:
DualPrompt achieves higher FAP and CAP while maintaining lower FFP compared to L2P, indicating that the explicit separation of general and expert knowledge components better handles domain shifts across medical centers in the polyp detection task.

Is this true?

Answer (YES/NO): NO